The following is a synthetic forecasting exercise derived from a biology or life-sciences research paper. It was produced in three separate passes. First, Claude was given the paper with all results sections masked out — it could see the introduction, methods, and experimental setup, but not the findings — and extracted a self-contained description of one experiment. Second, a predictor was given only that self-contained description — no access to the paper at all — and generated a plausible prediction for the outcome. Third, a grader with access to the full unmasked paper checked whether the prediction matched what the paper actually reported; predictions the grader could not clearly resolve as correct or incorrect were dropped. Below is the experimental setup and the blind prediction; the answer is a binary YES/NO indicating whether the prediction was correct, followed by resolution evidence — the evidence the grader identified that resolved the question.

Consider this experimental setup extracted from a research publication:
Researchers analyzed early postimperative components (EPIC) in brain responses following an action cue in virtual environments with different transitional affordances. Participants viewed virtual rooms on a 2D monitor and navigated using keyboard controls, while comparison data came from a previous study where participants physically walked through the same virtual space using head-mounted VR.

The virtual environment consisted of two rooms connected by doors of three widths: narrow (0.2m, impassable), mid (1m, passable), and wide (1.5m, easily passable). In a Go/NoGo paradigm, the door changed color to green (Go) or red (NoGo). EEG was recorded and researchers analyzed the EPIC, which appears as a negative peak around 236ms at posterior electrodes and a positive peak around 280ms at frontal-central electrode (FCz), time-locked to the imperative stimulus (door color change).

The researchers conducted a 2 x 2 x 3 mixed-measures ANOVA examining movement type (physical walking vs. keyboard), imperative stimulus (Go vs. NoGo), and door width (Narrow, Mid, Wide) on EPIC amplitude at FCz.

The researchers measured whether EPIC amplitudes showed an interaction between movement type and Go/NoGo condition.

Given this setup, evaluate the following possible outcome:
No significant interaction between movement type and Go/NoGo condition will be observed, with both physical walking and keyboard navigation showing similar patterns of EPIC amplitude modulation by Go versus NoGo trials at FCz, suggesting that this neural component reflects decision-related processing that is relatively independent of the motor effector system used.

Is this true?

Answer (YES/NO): YES